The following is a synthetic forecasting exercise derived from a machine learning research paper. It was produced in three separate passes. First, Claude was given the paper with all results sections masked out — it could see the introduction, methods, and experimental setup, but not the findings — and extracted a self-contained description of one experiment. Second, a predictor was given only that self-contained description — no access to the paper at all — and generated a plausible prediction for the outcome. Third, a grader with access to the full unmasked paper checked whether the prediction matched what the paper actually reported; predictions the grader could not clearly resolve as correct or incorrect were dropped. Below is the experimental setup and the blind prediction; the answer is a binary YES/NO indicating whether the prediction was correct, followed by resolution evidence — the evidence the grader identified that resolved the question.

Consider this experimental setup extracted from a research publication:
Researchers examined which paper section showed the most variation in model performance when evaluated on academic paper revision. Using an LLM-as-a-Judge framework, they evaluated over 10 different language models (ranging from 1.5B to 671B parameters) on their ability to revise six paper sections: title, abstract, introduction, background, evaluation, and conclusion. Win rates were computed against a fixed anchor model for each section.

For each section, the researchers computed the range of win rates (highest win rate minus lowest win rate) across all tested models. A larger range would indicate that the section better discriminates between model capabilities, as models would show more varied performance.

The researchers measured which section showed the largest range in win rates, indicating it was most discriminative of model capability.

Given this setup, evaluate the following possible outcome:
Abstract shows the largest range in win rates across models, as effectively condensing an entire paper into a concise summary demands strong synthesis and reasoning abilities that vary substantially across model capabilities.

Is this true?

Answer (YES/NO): NO